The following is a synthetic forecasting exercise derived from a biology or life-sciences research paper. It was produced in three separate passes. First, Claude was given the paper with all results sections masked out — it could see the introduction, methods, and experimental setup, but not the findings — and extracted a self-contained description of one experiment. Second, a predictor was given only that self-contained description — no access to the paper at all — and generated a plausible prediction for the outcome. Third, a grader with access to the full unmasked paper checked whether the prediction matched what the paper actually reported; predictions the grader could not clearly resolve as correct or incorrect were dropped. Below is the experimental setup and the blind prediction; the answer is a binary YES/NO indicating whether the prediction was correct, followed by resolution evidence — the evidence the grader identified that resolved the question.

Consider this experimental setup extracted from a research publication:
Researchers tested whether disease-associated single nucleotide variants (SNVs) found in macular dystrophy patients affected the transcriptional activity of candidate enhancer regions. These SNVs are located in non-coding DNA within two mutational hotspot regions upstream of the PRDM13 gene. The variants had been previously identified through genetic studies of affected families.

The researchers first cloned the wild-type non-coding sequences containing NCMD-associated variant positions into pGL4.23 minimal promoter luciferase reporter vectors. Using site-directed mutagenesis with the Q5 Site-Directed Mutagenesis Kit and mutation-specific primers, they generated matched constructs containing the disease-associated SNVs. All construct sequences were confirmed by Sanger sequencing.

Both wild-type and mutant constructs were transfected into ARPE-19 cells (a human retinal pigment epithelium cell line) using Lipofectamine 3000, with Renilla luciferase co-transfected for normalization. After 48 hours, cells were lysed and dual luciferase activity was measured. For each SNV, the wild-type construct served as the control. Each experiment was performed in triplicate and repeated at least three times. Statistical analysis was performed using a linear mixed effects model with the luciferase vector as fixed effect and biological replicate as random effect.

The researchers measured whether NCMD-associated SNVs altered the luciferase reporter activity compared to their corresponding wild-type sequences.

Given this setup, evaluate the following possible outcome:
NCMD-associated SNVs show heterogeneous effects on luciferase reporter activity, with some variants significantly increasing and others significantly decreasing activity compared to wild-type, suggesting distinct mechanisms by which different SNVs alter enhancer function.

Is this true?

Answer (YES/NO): YES